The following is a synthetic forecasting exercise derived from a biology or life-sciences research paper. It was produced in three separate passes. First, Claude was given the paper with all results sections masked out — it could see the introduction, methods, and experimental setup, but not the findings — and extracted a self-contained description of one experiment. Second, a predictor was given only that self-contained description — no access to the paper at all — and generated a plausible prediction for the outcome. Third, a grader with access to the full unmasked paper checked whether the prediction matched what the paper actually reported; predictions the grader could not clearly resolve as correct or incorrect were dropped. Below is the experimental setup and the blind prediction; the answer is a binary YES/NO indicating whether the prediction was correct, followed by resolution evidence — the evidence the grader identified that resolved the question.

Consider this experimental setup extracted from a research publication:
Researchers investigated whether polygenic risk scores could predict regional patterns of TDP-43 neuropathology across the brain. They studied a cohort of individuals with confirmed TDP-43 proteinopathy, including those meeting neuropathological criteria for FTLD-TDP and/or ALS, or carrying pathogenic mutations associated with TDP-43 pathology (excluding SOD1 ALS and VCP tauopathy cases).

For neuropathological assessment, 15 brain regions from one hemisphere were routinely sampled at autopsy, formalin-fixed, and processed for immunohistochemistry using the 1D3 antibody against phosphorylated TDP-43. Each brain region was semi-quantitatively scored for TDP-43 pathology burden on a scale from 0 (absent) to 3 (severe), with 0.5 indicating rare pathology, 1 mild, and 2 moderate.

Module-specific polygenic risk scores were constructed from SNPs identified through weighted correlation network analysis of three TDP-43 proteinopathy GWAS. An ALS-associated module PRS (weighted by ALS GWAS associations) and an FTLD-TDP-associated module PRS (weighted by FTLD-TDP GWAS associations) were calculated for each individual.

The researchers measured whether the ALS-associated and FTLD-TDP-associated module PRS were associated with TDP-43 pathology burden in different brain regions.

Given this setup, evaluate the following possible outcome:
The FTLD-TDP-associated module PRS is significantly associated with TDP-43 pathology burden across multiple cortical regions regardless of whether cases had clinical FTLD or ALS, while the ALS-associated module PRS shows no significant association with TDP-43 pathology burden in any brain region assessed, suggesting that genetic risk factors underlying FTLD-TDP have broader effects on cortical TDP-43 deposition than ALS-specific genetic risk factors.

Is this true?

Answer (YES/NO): NO